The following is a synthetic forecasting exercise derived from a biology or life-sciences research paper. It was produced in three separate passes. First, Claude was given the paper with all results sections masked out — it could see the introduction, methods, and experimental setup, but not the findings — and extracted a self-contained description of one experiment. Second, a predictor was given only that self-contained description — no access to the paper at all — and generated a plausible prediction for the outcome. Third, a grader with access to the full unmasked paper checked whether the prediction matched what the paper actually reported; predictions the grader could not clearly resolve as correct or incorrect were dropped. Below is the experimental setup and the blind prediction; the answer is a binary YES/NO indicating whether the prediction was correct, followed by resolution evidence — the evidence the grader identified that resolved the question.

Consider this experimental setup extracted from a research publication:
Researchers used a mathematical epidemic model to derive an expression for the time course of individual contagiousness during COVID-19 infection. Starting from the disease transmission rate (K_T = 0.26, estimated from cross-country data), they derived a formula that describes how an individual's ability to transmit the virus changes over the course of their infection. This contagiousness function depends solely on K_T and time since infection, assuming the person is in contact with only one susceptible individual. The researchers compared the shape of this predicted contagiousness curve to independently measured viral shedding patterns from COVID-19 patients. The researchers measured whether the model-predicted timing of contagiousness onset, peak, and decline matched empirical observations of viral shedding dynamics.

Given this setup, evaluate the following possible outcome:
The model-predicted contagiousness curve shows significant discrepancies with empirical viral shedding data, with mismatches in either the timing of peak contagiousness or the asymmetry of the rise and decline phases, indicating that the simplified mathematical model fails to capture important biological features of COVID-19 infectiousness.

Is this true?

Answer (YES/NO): NO